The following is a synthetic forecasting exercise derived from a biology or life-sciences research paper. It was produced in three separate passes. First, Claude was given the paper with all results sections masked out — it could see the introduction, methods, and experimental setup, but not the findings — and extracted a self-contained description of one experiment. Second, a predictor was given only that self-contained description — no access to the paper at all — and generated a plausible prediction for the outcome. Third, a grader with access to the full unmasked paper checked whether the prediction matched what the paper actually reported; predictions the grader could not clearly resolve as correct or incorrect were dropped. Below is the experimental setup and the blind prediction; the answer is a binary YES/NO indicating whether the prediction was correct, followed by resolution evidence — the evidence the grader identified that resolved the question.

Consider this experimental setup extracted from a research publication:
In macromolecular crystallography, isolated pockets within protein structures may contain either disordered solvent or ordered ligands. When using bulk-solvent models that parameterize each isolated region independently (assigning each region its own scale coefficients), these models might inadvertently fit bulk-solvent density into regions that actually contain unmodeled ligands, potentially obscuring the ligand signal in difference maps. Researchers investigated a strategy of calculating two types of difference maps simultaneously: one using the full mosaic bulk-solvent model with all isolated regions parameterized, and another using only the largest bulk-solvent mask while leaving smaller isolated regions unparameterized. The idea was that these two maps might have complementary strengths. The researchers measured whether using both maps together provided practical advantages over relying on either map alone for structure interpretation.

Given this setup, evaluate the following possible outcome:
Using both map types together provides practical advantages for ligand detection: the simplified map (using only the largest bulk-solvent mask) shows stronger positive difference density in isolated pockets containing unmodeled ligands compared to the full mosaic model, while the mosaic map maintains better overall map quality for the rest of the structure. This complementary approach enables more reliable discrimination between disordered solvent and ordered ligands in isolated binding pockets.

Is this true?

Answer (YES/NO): YES